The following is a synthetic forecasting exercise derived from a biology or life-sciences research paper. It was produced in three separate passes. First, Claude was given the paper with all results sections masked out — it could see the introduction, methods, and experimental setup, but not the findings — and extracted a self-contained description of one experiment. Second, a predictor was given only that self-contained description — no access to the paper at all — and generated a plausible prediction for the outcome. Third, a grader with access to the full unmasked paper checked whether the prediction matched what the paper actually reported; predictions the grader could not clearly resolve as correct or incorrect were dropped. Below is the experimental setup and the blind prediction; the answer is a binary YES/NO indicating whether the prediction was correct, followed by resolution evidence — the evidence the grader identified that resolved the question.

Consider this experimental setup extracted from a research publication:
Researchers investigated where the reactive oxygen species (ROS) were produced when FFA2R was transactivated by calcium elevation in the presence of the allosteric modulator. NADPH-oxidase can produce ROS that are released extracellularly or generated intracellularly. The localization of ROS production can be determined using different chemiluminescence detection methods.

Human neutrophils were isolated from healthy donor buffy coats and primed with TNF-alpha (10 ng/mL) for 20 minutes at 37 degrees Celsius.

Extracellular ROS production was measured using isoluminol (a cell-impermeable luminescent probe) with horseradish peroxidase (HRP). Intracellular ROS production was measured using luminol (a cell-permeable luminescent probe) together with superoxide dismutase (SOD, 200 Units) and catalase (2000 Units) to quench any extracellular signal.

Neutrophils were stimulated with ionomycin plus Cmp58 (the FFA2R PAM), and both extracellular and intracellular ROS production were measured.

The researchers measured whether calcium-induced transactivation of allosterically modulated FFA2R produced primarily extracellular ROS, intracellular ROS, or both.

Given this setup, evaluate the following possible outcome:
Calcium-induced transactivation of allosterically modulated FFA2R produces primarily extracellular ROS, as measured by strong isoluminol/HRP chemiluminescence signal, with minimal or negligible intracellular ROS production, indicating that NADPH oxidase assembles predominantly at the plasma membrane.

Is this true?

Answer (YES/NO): YES